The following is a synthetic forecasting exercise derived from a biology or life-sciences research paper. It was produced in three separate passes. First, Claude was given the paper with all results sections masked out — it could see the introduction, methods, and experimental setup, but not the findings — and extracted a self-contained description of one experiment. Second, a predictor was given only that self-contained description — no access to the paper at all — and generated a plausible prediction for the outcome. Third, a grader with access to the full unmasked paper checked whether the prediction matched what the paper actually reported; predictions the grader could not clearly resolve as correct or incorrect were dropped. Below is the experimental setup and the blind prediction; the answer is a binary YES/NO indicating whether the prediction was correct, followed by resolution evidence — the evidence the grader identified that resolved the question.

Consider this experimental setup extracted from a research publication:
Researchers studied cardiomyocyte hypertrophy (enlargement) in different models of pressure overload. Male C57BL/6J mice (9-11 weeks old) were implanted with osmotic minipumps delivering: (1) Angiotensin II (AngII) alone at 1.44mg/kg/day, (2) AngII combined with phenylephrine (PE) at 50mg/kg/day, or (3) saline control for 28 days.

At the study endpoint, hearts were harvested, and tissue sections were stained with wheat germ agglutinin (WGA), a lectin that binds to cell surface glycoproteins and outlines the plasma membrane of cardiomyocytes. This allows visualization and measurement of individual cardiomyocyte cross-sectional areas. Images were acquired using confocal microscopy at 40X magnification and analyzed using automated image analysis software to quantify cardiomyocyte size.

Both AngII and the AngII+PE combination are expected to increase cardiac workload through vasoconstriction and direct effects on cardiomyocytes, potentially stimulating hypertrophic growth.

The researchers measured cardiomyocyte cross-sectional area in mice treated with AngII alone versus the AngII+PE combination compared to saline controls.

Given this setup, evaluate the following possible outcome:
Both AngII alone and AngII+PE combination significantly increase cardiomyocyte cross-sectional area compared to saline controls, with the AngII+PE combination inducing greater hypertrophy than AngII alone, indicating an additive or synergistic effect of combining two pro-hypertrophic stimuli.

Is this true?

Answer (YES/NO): NO